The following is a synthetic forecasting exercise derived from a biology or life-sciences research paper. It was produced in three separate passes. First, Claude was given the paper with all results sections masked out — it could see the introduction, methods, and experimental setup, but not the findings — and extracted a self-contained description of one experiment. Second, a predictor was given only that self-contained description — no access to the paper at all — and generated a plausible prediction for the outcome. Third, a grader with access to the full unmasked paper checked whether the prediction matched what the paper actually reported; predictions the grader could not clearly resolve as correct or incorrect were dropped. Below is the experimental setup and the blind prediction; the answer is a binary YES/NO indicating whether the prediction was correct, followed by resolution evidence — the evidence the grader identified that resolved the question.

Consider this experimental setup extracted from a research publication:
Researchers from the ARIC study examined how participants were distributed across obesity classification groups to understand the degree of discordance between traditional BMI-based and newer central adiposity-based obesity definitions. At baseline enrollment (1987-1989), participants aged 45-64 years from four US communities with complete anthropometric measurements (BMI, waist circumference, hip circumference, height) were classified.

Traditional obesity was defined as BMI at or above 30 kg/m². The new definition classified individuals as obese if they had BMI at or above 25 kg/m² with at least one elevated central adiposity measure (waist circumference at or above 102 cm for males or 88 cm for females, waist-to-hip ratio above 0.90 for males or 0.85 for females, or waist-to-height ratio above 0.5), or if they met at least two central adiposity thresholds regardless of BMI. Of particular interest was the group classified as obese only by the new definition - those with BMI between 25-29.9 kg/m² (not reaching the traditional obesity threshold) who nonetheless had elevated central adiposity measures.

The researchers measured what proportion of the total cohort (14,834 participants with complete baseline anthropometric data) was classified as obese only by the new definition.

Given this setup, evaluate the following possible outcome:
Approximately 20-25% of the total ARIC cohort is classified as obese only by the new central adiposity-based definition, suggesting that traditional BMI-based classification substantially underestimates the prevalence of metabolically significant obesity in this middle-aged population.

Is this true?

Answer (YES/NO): NO